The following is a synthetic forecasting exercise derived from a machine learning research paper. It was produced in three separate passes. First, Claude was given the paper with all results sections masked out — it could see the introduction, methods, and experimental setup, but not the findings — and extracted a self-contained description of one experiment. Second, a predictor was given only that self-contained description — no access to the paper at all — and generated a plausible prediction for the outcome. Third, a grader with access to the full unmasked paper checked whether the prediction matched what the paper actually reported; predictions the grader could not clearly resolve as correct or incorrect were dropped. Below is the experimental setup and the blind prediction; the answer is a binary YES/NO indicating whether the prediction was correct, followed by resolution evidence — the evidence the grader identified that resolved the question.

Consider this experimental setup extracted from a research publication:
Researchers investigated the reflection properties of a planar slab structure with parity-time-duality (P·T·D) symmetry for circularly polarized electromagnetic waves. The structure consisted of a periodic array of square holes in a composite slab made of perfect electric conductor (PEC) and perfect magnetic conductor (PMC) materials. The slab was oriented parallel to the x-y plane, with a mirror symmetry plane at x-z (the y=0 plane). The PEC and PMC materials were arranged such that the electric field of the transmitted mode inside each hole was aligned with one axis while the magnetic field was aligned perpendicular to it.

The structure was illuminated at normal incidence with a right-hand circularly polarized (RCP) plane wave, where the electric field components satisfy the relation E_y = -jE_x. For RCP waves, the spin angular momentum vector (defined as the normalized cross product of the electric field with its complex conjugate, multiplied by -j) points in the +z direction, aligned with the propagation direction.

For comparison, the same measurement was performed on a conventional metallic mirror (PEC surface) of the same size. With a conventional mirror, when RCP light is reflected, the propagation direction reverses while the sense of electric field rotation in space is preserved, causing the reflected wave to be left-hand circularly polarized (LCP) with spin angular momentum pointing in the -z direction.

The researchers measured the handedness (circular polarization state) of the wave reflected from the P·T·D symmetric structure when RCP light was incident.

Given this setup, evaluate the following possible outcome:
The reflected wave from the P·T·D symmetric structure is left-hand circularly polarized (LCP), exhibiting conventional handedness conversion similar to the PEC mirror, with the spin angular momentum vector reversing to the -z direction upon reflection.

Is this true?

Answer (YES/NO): NO